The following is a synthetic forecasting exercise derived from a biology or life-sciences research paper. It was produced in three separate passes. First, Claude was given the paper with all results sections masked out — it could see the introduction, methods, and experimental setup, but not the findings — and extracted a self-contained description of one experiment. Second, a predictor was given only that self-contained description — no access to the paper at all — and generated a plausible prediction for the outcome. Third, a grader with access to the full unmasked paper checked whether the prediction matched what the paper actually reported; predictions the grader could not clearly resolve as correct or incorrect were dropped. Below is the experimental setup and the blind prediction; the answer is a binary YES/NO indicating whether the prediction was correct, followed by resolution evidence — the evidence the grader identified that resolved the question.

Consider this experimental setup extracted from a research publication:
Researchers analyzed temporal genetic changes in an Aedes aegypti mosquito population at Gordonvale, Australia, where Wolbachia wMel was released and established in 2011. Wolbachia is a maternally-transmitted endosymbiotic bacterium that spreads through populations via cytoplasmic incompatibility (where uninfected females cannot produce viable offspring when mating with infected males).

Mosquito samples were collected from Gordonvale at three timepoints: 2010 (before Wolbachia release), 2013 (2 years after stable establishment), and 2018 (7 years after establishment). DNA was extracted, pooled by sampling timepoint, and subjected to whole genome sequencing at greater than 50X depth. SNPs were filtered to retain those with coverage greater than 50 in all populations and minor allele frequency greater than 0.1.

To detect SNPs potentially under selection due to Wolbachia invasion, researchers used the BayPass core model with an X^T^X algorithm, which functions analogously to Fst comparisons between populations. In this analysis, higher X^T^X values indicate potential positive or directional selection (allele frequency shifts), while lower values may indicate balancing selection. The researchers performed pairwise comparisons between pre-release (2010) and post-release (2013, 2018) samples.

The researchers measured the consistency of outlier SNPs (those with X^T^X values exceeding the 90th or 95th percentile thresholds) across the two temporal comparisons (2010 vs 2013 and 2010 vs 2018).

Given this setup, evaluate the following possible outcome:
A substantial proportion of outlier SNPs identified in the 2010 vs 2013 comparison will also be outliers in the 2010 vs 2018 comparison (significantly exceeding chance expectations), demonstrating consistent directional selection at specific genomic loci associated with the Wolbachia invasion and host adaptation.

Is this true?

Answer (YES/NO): YES